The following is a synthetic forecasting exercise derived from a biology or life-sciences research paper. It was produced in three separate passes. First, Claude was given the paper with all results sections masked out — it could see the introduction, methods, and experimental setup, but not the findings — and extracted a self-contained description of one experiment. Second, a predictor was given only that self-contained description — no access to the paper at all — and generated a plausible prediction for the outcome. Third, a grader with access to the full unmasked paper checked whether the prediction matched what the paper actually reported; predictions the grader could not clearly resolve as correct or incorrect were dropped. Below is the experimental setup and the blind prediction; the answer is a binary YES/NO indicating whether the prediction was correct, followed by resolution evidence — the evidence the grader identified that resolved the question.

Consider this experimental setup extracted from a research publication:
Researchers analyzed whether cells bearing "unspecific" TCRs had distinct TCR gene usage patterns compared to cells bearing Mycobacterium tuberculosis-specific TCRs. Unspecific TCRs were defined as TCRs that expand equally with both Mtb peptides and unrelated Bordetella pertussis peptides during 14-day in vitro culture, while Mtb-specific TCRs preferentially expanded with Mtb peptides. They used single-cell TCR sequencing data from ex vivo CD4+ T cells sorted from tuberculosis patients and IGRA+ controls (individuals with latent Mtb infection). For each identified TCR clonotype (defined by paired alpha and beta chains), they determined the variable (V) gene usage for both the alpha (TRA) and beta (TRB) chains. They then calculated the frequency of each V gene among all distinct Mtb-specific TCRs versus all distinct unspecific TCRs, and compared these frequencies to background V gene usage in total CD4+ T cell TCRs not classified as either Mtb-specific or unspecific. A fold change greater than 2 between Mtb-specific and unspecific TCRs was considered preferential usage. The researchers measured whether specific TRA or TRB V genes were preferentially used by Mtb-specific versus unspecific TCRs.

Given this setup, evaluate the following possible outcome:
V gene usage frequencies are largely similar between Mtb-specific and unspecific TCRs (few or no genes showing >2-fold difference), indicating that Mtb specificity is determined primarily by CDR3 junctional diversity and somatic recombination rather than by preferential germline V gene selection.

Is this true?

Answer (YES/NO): NO